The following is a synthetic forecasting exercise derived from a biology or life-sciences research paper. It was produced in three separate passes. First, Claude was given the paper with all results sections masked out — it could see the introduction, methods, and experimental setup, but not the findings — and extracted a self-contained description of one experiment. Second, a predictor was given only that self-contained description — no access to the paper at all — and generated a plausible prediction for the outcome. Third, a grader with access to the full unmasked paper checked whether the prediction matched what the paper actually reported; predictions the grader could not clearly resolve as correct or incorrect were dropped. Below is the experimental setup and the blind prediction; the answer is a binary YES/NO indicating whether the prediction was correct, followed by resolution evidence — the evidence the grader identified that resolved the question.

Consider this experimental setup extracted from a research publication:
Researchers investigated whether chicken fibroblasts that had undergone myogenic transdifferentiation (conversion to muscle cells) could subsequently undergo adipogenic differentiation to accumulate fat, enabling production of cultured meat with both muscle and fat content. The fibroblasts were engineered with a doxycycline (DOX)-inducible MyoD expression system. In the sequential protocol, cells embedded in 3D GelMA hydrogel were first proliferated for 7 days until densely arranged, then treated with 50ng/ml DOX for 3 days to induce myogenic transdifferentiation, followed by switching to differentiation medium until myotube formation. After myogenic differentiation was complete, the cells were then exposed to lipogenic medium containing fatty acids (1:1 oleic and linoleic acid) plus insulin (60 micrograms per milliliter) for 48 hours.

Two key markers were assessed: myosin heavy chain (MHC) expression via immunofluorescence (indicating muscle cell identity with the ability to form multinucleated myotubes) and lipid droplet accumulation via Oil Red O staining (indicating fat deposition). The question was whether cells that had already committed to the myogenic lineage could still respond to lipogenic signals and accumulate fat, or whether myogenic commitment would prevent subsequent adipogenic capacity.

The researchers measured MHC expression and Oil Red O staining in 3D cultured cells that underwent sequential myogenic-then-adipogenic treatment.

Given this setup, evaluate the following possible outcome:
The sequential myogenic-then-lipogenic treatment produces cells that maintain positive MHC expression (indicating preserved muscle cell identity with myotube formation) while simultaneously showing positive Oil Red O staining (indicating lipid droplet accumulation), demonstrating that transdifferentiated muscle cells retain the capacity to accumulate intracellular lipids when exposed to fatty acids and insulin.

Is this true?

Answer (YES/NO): YES